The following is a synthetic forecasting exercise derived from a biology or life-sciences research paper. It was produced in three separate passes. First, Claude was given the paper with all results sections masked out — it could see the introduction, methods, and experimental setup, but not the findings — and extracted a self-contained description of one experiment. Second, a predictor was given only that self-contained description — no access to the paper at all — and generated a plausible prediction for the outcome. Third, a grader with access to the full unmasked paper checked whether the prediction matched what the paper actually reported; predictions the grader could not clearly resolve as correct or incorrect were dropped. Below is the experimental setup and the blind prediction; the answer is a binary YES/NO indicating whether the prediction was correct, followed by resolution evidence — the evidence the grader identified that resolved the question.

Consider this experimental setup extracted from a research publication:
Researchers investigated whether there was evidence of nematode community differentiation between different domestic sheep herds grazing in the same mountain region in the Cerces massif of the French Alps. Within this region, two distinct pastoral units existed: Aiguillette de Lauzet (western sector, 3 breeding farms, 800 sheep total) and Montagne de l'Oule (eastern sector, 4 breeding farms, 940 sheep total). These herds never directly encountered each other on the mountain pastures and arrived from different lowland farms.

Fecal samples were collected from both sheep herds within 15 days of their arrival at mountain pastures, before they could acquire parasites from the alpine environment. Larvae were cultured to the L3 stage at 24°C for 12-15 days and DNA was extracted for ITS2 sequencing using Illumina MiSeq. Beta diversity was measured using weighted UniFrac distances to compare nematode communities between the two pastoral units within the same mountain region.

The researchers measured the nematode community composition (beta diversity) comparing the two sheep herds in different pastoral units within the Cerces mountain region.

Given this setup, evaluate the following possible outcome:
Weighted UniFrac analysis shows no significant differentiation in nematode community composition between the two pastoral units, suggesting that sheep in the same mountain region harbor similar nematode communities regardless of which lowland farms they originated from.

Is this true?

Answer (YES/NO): NO